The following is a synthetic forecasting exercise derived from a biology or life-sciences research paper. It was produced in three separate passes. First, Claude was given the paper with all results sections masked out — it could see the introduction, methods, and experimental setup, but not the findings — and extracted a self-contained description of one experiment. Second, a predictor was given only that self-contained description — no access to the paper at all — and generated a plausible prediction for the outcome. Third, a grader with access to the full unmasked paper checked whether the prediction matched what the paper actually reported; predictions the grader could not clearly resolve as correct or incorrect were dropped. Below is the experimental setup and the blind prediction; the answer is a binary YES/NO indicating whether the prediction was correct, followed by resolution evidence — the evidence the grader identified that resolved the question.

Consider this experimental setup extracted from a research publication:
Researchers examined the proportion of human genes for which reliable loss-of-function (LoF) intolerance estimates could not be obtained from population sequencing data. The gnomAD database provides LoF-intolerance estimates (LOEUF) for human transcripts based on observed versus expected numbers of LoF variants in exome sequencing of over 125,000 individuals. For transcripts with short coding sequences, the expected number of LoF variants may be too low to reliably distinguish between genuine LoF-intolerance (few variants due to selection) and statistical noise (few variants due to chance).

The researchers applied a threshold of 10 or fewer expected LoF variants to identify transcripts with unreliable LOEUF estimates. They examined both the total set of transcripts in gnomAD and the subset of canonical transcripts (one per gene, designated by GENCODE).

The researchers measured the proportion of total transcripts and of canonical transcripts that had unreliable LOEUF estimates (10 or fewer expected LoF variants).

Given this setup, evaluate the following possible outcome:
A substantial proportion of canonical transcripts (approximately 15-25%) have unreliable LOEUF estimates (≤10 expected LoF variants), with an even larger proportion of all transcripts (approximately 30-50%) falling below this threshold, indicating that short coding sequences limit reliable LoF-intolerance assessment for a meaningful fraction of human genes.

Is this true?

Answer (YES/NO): NO